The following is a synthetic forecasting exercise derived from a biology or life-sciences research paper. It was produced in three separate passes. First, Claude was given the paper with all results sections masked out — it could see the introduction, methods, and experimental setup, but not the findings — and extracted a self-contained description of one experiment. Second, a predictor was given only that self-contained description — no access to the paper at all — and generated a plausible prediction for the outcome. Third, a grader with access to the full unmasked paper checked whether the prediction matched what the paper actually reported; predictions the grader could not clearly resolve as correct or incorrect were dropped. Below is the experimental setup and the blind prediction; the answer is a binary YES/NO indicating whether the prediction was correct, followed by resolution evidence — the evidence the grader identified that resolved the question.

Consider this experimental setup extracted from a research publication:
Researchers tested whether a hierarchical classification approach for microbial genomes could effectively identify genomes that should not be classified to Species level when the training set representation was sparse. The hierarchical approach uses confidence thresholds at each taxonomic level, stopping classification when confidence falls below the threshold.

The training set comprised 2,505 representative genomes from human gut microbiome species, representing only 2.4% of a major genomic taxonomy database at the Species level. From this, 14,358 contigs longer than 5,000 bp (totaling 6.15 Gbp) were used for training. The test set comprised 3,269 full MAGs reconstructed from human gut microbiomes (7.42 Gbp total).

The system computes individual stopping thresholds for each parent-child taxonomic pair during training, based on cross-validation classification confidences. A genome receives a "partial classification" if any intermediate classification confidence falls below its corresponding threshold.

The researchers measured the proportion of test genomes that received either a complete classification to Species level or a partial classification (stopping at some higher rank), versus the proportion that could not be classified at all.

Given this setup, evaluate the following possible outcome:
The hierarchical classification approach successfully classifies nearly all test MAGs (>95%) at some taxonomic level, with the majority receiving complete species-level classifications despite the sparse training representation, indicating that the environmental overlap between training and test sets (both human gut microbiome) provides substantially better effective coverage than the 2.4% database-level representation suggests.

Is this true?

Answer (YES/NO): NO